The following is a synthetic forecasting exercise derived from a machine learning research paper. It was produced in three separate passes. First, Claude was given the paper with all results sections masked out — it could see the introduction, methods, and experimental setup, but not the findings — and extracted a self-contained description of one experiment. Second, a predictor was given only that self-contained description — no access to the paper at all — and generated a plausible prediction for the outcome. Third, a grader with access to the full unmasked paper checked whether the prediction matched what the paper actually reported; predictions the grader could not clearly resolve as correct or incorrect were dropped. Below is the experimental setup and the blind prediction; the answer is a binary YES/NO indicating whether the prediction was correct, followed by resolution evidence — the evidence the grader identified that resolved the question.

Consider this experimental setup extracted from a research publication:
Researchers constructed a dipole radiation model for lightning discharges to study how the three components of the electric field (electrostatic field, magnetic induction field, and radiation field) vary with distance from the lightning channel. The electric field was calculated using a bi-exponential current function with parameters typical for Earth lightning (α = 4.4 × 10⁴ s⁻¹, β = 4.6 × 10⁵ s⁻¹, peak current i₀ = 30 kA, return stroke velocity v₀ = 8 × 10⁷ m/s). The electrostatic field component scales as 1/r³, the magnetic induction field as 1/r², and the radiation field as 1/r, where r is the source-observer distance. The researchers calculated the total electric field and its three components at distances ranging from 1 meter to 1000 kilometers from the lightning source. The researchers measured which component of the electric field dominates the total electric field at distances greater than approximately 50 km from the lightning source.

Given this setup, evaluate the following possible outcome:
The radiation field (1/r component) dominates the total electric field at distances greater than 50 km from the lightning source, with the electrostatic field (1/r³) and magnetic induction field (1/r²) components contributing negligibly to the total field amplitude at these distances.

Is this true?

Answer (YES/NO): NO